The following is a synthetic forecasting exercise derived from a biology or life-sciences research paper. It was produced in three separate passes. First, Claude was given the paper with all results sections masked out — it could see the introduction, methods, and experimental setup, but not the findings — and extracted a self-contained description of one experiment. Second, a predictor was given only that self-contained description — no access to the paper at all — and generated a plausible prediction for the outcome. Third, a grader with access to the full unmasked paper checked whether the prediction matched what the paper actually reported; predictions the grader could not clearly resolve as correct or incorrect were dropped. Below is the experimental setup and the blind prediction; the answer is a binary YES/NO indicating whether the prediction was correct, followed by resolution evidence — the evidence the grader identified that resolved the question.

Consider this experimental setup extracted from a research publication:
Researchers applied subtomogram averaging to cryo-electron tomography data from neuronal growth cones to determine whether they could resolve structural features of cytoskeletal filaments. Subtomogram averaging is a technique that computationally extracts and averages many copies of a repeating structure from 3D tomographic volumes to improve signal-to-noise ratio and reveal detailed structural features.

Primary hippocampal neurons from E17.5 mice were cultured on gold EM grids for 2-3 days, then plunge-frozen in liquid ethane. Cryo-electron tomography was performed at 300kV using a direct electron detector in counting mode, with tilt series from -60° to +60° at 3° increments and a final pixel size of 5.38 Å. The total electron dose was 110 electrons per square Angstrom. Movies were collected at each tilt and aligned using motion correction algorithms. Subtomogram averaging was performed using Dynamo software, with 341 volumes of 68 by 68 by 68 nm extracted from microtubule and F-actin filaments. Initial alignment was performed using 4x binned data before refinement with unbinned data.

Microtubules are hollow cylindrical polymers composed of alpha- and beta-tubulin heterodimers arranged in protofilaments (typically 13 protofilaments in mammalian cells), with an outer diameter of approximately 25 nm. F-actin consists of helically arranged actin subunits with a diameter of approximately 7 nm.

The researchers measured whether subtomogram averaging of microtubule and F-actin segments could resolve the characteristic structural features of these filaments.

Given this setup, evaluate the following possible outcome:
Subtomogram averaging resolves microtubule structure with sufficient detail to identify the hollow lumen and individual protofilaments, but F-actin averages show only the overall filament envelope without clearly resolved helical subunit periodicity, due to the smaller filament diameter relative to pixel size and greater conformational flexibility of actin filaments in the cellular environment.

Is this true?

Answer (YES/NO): NO